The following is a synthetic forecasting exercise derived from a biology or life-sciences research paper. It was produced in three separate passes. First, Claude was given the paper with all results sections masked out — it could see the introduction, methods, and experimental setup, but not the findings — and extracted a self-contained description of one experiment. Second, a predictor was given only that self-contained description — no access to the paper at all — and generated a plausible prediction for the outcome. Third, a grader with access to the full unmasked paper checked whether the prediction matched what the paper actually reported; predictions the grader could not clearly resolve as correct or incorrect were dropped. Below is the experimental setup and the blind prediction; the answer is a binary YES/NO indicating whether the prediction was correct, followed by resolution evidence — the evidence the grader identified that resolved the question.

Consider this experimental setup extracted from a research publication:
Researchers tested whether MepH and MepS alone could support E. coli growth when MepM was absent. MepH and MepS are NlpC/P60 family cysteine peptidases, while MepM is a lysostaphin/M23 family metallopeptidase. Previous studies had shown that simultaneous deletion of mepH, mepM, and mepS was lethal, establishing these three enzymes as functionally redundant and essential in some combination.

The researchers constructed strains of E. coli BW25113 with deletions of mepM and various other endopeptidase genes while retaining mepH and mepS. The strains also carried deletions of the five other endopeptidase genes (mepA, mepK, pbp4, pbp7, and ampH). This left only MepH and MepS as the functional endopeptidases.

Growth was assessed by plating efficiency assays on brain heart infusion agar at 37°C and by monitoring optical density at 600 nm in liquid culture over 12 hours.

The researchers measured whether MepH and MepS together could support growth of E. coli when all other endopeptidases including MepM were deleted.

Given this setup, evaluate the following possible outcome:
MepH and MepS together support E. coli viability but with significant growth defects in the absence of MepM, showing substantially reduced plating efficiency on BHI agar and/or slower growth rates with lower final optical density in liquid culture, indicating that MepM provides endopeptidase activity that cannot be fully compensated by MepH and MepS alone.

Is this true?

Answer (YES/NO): NO